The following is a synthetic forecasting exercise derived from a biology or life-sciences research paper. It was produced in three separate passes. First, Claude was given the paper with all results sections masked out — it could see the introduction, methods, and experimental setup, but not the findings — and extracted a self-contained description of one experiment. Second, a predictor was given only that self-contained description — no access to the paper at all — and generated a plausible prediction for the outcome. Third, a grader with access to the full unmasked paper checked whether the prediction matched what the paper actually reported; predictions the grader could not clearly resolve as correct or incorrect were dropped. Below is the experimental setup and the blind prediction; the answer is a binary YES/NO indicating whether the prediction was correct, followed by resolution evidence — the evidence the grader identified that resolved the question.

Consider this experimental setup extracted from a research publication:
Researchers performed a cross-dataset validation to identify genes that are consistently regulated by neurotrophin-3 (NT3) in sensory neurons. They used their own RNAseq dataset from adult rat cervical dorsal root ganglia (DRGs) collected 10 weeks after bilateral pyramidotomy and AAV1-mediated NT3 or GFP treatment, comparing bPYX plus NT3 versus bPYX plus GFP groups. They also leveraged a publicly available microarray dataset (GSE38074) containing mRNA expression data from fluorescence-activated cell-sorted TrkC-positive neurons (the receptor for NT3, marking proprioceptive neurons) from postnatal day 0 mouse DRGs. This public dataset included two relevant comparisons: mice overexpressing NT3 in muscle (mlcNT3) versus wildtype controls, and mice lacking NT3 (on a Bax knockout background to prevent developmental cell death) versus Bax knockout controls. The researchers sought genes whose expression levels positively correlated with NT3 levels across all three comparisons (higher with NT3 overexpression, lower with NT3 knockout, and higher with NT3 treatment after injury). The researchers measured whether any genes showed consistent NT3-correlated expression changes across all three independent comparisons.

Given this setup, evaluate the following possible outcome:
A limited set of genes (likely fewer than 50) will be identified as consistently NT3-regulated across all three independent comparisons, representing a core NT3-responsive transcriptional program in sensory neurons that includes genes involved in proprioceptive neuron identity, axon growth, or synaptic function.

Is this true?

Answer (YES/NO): NO